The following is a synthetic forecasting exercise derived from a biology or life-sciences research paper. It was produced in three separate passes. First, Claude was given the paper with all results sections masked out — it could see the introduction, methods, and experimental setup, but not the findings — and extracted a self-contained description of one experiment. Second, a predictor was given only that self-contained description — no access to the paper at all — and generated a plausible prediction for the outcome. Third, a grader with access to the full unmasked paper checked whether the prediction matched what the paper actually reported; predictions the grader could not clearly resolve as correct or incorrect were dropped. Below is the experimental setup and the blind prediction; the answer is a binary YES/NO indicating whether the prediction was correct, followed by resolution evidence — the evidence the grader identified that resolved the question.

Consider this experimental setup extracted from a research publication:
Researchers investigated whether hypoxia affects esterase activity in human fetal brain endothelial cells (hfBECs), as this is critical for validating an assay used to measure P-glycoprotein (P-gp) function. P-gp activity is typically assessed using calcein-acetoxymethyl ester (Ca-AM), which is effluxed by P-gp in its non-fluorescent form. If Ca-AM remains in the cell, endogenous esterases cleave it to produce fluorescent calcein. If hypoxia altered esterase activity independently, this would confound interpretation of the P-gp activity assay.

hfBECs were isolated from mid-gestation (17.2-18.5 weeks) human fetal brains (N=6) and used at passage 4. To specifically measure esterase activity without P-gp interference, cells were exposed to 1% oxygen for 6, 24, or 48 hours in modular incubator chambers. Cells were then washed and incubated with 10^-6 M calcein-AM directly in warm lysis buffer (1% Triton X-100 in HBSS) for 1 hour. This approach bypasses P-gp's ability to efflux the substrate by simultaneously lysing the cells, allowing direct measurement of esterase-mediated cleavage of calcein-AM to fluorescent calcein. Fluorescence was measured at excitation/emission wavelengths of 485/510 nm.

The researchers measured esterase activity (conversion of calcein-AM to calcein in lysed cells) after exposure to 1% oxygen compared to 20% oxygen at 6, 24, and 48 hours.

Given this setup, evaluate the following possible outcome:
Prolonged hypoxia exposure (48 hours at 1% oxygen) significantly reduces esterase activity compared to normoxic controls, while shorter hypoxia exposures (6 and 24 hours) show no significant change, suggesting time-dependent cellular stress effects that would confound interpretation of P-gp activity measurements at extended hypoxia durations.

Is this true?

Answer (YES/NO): NO